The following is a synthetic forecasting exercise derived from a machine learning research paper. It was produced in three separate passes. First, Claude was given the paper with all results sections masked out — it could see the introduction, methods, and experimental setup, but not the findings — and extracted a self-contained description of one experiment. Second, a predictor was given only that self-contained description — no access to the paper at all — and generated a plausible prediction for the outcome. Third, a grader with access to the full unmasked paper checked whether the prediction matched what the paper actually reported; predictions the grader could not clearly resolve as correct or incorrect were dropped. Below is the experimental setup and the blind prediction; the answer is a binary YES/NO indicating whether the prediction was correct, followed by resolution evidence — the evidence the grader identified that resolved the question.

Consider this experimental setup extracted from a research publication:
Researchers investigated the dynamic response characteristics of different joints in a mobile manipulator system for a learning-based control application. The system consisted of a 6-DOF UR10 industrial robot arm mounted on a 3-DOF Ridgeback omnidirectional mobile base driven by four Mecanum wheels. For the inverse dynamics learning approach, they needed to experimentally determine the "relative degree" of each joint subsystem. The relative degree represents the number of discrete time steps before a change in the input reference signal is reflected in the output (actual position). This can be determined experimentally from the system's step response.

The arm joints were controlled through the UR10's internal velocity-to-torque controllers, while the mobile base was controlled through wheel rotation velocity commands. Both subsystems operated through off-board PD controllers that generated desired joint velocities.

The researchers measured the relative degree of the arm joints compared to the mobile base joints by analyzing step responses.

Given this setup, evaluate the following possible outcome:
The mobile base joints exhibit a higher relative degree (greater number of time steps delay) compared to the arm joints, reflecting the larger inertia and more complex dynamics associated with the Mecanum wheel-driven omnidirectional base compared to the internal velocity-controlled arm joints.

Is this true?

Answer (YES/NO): YES